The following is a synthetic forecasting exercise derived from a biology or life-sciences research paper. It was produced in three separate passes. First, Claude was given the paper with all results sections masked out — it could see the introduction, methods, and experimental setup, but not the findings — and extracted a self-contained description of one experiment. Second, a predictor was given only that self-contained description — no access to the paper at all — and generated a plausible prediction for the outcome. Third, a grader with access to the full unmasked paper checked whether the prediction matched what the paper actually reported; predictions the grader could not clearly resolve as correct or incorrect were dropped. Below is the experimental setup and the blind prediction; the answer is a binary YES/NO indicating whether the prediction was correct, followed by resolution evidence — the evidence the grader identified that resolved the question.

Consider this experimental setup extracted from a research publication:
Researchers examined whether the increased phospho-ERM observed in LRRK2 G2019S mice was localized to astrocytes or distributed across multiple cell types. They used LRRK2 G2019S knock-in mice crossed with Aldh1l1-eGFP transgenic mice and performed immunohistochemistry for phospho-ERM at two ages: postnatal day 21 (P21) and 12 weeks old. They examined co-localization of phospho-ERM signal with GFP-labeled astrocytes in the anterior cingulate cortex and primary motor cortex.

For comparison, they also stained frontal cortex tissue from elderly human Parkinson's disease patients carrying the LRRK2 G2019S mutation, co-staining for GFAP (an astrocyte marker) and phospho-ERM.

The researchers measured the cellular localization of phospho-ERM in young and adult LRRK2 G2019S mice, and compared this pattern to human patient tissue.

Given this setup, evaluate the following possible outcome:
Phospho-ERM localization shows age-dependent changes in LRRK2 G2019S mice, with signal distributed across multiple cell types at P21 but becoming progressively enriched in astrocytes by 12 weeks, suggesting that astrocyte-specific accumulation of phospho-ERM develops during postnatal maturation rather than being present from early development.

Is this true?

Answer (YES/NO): NO